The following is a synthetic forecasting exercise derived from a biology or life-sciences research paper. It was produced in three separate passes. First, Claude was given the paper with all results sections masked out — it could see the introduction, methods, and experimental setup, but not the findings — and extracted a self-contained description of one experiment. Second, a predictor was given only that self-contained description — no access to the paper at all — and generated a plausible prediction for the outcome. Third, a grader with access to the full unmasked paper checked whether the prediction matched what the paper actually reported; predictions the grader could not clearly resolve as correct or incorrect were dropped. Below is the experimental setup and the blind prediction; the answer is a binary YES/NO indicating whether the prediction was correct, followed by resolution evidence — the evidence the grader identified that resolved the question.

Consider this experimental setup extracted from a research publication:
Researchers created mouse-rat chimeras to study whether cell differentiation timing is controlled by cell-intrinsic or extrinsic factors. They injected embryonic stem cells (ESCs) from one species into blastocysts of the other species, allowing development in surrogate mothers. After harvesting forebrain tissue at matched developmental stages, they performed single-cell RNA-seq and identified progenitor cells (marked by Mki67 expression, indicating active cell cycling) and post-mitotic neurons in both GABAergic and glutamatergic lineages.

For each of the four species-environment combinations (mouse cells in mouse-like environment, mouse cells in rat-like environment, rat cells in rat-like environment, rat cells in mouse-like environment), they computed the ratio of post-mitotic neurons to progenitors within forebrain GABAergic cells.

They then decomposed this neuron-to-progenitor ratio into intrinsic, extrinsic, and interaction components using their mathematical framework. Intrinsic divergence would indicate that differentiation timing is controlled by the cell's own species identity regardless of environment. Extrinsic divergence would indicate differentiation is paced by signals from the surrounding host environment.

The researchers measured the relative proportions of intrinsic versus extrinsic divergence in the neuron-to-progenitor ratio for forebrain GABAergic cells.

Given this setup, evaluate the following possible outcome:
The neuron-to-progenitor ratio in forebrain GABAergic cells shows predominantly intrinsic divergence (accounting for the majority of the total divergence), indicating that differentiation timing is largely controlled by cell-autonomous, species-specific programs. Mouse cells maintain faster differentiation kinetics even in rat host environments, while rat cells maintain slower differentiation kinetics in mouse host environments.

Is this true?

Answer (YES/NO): NO